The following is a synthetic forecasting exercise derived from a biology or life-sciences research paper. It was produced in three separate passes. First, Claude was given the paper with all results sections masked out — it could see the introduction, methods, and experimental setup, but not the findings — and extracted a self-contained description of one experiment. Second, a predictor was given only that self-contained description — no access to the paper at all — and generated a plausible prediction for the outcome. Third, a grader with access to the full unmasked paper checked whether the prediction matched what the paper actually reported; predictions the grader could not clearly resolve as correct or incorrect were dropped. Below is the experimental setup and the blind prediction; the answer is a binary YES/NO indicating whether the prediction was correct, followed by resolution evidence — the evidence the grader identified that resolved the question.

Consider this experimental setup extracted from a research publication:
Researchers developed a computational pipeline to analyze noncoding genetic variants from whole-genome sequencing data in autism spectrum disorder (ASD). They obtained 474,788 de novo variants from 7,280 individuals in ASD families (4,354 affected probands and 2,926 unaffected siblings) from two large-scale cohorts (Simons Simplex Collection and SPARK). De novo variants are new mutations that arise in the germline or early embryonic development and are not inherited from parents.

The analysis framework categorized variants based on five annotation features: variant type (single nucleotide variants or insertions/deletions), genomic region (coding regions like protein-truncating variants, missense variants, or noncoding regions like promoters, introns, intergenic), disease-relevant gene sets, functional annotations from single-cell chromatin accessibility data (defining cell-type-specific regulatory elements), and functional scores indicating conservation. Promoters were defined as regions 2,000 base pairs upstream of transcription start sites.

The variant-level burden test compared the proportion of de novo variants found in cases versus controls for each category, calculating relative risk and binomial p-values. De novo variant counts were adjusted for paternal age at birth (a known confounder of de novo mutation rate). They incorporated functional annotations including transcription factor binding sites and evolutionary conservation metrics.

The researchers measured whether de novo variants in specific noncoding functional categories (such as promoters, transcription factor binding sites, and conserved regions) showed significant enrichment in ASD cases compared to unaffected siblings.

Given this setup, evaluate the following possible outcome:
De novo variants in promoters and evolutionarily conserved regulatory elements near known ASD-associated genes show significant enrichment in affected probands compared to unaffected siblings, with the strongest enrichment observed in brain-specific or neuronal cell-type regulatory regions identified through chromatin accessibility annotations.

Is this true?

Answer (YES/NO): NO